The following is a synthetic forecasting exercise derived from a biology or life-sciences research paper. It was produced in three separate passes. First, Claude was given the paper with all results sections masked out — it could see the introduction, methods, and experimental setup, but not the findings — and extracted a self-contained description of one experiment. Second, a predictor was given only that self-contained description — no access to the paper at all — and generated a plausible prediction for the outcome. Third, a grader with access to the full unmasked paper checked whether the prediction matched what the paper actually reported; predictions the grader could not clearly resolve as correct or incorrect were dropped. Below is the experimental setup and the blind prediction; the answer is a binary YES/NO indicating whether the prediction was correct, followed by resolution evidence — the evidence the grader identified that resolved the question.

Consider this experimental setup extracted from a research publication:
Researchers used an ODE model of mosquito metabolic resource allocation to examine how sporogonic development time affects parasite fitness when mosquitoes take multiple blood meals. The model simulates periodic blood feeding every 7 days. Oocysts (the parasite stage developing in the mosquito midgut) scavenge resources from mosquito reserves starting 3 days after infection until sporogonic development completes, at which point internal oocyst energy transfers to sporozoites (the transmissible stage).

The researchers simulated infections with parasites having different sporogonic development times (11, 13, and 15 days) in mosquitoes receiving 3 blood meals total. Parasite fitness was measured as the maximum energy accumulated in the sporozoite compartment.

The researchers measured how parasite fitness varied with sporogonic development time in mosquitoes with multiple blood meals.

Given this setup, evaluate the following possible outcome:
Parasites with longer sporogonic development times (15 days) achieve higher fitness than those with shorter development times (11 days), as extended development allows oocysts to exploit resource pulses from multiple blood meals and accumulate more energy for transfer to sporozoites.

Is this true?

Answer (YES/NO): YES